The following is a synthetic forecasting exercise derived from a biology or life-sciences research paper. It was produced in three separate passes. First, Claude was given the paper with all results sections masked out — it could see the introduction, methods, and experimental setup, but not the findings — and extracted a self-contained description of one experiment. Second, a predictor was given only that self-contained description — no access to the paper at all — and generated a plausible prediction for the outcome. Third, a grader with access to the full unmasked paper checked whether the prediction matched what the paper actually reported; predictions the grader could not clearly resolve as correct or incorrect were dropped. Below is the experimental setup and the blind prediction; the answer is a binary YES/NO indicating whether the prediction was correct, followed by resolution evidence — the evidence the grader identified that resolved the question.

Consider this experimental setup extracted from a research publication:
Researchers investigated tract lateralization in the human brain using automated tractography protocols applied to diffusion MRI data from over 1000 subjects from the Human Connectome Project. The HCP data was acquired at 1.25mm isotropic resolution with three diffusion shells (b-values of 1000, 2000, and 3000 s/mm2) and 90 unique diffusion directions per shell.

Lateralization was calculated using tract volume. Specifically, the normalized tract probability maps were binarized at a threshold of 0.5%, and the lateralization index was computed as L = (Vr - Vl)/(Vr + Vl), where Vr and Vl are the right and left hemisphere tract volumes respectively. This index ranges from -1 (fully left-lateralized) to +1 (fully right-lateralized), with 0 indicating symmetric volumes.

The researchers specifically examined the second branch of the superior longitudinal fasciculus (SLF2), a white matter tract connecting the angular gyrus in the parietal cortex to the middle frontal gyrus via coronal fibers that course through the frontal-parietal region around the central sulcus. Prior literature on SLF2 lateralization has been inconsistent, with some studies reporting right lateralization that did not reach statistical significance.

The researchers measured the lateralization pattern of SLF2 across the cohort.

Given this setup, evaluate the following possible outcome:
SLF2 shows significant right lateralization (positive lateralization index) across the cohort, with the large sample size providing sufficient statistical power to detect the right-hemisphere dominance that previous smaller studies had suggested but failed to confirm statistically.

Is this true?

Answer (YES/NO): NO